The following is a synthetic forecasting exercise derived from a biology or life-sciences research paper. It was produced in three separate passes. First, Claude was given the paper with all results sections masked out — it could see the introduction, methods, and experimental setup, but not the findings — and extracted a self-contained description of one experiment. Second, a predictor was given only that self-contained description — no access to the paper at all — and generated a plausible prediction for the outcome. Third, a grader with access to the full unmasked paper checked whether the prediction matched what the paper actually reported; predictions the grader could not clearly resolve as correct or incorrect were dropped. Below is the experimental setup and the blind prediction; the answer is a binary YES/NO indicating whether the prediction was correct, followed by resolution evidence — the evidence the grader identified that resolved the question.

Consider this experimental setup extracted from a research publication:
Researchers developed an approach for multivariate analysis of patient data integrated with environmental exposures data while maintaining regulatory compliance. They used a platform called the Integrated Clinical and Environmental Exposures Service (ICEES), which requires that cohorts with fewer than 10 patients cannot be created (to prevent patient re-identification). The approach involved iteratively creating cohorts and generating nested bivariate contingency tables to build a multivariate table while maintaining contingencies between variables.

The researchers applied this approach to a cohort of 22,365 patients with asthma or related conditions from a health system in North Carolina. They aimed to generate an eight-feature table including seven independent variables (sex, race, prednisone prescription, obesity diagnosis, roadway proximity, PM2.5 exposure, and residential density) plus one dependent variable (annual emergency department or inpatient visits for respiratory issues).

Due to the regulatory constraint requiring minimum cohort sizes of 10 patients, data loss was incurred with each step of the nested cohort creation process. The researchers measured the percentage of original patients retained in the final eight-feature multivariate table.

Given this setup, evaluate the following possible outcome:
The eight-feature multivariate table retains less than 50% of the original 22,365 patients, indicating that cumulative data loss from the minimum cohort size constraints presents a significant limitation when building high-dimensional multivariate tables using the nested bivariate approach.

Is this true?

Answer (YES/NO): YES